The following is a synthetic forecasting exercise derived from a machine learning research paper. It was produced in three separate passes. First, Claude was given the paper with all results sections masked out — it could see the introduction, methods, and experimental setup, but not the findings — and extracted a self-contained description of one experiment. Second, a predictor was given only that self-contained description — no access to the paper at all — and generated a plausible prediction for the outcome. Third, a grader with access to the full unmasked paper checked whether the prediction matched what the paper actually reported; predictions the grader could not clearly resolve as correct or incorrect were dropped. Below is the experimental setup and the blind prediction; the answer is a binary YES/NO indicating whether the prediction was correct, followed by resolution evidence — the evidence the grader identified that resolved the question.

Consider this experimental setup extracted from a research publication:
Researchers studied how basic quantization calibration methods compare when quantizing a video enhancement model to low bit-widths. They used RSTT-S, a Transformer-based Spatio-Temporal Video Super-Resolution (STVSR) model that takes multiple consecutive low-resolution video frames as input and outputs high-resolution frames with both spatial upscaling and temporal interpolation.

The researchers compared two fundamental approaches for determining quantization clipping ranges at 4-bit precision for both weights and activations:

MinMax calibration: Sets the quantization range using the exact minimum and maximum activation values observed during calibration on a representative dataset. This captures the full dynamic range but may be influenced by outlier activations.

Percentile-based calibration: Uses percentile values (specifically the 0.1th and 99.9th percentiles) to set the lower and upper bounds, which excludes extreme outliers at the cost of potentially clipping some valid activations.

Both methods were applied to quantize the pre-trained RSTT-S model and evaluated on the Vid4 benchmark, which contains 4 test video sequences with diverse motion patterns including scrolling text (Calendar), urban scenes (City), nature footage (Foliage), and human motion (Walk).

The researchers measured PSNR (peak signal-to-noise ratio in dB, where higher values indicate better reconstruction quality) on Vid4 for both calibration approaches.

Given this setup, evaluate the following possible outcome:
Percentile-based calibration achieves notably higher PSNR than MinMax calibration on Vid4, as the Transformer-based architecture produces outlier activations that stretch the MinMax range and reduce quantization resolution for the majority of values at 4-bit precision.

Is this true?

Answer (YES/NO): YES